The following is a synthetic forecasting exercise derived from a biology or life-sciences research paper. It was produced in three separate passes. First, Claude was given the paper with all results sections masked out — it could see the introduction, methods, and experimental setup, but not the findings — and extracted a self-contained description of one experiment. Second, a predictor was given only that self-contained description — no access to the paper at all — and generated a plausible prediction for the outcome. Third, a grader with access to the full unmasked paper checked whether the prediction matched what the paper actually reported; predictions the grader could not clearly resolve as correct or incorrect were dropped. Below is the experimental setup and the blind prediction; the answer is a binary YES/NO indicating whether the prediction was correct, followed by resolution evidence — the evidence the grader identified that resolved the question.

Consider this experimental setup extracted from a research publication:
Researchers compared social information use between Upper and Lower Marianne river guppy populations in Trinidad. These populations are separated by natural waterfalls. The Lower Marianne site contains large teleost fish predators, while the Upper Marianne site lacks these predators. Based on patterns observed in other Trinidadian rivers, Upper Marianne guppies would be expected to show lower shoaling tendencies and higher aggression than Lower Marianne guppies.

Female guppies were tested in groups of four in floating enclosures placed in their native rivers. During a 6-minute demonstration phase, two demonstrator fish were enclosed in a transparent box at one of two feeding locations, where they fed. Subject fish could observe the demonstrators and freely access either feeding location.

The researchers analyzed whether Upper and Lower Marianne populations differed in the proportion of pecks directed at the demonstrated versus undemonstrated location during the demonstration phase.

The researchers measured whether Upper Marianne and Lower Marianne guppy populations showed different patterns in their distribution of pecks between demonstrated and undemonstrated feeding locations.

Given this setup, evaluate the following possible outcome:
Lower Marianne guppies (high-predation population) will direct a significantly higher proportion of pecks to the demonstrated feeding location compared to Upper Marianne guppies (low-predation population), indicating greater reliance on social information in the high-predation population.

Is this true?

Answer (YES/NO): NO